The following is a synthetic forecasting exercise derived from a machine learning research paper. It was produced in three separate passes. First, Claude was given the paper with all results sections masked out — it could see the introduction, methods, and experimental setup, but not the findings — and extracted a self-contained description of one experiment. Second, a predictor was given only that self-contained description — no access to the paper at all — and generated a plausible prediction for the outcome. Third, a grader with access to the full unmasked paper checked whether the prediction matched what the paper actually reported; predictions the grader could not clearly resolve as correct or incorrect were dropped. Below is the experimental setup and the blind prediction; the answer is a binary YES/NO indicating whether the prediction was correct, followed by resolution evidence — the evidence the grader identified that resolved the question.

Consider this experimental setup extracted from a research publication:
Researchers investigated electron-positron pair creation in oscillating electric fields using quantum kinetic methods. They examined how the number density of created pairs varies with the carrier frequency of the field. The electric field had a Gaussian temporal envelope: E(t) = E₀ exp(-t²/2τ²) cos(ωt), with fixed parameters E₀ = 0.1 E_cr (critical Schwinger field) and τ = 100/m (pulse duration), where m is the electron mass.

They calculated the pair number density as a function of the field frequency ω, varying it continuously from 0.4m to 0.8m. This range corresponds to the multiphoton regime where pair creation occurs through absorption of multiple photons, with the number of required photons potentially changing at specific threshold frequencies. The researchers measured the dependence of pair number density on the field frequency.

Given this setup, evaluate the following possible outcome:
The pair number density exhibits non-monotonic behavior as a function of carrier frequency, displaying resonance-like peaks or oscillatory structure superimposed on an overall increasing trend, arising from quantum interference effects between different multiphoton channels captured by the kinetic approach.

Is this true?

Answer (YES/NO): YES